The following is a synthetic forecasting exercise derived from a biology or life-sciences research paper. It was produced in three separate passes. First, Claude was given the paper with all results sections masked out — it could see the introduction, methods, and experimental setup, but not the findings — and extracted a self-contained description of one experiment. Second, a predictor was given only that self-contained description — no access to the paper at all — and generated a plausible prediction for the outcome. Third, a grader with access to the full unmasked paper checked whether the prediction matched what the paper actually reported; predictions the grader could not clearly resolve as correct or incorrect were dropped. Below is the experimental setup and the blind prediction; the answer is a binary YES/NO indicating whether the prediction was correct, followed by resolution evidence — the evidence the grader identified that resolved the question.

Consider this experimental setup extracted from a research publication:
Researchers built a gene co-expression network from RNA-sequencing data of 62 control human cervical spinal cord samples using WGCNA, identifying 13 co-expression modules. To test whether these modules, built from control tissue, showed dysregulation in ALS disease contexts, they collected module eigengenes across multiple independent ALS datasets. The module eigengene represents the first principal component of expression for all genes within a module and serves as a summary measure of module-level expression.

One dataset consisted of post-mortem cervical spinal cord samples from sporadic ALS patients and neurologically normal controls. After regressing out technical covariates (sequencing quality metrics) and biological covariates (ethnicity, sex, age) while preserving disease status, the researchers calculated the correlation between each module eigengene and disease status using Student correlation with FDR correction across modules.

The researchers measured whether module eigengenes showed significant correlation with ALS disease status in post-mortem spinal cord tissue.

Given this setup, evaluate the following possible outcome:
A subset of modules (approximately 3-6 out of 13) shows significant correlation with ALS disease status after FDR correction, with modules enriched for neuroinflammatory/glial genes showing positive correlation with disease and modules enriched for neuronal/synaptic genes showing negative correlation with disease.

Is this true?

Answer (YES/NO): NO